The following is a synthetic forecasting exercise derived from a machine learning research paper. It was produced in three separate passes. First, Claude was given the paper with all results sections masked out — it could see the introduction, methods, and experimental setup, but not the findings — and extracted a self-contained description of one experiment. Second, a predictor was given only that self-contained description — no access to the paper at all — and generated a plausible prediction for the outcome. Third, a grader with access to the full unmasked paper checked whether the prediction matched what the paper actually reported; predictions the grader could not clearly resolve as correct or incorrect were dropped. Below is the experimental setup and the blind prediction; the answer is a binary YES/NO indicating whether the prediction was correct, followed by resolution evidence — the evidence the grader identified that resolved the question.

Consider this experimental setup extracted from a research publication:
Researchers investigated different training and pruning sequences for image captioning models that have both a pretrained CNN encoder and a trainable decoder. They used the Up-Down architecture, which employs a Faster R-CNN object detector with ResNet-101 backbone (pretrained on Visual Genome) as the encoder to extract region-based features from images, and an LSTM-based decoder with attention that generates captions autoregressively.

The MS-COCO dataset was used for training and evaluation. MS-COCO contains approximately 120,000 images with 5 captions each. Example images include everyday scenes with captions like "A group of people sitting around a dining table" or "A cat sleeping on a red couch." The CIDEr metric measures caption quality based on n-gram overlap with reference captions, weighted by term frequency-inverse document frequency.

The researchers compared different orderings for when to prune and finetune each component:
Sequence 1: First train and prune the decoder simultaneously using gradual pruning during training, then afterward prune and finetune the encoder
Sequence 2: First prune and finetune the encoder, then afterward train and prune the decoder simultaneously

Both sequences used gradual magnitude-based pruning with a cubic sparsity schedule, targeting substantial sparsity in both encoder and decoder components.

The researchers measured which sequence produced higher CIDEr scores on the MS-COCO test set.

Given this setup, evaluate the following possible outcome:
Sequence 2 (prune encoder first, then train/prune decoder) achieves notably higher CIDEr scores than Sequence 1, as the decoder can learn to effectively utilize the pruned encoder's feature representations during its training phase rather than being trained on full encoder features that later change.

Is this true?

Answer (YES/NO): NO